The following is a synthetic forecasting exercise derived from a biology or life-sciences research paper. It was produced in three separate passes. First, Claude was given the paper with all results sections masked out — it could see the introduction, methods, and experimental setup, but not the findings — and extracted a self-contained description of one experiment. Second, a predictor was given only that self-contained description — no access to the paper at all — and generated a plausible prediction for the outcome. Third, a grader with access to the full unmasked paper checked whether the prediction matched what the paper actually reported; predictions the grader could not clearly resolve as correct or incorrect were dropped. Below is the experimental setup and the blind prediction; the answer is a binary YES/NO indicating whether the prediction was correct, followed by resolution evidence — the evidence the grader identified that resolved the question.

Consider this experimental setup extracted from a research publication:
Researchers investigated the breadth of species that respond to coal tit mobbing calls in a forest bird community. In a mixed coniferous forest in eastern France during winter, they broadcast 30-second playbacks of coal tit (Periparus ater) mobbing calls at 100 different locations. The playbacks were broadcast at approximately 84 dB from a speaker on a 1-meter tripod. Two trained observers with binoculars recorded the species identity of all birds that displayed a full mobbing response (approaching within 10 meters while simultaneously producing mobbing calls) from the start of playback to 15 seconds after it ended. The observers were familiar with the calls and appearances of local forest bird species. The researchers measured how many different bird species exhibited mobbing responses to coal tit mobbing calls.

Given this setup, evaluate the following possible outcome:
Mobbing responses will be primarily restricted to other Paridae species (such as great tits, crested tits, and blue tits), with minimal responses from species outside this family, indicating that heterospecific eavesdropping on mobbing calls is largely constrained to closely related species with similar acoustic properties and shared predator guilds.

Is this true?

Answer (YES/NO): NO